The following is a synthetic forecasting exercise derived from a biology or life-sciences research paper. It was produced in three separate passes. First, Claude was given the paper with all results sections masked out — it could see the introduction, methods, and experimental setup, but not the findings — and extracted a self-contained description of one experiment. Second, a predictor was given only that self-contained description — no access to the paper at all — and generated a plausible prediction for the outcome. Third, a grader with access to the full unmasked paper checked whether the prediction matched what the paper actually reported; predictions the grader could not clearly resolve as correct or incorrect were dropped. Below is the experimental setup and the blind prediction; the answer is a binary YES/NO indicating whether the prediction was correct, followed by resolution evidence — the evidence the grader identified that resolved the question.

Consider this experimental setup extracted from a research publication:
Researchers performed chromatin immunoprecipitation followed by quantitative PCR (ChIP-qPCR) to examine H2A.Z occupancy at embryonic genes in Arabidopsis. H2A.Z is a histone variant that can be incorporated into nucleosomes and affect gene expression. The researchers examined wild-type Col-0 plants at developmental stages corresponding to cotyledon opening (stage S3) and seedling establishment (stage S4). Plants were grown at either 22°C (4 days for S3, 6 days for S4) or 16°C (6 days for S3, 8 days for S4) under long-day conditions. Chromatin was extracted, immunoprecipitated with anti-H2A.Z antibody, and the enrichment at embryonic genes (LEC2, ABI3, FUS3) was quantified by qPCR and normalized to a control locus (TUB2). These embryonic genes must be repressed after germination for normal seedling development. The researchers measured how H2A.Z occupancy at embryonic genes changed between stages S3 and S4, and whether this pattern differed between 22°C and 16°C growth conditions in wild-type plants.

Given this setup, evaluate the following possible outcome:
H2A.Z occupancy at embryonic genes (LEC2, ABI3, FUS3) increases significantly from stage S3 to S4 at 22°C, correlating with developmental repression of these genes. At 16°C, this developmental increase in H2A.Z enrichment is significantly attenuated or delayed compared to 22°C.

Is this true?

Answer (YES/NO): NO